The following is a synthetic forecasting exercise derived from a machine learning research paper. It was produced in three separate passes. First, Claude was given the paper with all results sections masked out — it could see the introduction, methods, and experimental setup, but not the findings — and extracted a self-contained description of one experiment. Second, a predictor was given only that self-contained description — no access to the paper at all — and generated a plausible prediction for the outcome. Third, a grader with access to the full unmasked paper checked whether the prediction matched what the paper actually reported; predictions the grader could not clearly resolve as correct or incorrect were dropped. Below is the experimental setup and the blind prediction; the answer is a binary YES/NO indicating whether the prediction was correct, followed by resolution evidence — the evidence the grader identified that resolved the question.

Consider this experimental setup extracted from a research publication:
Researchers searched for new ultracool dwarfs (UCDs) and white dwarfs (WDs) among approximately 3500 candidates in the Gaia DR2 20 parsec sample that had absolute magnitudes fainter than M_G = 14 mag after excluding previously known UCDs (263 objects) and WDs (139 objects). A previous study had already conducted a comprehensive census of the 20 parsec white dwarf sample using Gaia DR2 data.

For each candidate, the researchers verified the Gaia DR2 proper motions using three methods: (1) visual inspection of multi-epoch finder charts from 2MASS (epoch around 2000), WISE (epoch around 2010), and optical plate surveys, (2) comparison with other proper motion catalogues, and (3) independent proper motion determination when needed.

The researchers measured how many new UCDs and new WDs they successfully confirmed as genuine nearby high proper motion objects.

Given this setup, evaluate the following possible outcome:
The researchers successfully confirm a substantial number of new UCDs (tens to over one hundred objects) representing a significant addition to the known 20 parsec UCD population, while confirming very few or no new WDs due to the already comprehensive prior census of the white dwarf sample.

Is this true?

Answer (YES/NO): YES